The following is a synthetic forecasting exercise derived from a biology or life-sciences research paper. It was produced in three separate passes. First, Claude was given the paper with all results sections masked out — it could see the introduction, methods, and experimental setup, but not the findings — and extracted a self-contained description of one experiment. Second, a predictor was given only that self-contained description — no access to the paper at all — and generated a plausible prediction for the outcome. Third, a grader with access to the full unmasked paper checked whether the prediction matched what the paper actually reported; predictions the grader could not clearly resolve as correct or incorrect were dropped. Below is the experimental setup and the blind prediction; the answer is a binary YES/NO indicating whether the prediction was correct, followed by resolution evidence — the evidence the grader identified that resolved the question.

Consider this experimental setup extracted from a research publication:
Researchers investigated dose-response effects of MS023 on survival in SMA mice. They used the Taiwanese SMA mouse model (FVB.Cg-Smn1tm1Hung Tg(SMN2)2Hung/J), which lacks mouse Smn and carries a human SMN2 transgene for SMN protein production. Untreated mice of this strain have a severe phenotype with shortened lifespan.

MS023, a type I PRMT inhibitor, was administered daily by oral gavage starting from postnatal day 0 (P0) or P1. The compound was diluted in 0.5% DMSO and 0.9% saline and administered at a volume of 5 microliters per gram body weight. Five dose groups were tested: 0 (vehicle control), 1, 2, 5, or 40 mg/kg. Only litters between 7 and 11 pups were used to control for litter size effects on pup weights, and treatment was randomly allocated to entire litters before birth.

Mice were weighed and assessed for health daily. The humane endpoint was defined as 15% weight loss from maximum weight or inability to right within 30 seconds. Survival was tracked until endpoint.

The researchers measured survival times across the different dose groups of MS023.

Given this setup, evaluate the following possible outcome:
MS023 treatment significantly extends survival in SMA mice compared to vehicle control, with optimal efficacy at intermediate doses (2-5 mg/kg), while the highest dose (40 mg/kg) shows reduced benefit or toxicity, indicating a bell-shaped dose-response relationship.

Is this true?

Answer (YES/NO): YES